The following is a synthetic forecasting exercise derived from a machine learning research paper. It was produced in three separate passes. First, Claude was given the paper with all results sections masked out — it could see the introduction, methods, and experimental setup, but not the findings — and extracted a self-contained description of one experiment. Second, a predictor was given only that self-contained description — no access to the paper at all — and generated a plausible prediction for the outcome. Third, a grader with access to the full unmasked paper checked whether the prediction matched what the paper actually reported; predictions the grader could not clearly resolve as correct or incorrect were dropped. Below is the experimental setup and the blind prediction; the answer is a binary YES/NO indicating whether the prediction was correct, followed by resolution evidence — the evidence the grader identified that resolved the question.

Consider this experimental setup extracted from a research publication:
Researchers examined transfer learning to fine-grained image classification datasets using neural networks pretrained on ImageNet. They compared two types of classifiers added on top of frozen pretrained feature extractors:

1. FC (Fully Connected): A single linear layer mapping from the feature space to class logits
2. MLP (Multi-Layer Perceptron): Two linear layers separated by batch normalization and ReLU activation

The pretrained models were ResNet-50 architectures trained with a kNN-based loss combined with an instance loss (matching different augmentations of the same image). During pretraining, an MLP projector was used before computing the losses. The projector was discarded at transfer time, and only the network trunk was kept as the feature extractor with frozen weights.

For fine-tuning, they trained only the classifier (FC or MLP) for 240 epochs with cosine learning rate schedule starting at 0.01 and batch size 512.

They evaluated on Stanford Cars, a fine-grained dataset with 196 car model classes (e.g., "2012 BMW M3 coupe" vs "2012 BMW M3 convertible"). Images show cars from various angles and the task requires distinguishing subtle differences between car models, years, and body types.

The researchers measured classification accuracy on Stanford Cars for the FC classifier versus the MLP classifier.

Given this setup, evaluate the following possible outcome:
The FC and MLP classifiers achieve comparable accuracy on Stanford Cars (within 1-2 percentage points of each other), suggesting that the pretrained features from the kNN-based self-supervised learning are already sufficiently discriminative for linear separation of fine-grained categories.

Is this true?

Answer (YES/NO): NO